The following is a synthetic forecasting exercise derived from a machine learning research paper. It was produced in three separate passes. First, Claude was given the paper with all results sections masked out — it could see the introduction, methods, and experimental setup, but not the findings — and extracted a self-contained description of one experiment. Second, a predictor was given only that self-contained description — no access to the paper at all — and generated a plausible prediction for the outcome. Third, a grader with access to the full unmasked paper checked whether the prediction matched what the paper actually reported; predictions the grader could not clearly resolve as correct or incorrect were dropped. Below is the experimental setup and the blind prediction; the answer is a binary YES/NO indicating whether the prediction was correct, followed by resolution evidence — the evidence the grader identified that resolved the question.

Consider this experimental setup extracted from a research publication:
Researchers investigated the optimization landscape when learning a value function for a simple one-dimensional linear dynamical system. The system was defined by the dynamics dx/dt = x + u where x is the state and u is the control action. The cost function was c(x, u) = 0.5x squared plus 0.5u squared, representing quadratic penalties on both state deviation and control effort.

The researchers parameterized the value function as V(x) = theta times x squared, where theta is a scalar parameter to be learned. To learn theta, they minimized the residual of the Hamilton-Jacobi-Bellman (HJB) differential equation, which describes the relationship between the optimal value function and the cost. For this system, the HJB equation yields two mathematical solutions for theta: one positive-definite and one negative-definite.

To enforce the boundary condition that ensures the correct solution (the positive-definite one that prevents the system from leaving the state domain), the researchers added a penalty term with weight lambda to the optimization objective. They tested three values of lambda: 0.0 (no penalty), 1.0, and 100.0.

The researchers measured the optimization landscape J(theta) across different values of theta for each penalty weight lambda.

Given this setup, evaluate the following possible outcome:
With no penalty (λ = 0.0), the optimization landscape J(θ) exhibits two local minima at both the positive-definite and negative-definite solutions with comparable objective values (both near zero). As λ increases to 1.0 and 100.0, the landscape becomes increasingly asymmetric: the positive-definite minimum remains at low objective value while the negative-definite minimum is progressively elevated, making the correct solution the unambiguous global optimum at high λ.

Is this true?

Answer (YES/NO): NO